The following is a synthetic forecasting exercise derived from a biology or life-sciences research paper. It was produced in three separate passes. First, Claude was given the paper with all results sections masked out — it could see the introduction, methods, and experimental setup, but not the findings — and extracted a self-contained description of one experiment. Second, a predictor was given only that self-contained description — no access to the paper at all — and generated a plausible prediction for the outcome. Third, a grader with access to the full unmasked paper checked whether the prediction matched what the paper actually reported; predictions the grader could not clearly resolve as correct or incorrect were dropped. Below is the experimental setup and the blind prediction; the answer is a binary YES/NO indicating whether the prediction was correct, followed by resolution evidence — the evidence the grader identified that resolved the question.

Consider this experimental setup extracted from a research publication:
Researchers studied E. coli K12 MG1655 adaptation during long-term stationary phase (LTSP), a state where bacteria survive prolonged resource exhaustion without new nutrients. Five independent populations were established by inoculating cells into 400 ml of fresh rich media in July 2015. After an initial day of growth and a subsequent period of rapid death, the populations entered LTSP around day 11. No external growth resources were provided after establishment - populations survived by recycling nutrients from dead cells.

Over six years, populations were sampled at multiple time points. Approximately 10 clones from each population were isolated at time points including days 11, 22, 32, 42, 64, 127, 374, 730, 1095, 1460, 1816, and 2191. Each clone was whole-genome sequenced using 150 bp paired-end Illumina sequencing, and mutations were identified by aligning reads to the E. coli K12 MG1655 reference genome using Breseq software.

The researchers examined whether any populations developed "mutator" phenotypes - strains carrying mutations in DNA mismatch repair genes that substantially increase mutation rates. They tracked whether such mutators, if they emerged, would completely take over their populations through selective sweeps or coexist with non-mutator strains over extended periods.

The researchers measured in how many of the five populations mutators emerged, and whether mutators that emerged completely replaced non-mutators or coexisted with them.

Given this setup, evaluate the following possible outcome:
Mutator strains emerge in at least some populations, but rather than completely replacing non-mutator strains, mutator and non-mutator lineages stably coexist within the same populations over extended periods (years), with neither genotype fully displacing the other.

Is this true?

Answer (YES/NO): NO